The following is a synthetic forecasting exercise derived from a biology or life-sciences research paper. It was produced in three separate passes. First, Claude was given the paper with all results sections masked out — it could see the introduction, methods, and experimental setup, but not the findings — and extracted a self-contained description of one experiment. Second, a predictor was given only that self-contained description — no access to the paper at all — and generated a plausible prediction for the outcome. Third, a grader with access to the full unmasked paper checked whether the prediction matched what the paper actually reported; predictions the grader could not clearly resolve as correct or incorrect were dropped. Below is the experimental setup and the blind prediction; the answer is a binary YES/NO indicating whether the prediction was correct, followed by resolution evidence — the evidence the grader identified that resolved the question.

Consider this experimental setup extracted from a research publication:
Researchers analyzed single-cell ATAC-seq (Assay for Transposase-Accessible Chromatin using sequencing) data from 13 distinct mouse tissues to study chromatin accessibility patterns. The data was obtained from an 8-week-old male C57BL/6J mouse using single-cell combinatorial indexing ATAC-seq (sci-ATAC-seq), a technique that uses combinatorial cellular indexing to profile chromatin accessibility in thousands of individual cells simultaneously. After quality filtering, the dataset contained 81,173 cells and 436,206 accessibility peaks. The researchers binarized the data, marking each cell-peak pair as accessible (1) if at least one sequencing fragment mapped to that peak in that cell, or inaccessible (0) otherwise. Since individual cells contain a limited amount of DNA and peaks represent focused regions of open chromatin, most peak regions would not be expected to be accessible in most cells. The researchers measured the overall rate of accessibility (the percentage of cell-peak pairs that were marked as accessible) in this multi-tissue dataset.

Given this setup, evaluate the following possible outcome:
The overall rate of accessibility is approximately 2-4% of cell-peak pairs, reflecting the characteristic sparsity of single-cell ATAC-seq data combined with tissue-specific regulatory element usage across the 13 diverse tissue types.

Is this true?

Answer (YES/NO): NO